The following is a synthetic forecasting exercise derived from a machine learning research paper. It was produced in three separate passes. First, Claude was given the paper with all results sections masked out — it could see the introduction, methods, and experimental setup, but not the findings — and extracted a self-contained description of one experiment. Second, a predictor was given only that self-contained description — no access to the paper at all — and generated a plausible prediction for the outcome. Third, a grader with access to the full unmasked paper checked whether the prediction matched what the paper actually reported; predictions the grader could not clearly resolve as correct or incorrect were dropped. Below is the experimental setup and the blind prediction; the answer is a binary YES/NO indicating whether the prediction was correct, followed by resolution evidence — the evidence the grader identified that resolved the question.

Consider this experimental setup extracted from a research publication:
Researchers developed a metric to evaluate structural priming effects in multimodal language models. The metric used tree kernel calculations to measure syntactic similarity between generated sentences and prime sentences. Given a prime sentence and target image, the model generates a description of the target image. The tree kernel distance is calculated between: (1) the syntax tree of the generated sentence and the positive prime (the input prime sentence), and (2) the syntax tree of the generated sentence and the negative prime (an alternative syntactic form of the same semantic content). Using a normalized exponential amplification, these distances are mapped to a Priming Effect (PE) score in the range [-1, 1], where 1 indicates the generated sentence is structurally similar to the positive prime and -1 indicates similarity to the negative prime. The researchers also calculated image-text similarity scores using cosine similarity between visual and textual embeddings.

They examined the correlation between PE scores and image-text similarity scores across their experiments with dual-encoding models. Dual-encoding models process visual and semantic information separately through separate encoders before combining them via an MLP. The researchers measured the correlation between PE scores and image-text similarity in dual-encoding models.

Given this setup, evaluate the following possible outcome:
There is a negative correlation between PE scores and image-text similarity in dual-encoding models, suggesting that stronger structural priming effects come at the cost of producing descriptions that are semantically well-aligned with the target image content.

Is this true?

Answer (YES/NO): NO